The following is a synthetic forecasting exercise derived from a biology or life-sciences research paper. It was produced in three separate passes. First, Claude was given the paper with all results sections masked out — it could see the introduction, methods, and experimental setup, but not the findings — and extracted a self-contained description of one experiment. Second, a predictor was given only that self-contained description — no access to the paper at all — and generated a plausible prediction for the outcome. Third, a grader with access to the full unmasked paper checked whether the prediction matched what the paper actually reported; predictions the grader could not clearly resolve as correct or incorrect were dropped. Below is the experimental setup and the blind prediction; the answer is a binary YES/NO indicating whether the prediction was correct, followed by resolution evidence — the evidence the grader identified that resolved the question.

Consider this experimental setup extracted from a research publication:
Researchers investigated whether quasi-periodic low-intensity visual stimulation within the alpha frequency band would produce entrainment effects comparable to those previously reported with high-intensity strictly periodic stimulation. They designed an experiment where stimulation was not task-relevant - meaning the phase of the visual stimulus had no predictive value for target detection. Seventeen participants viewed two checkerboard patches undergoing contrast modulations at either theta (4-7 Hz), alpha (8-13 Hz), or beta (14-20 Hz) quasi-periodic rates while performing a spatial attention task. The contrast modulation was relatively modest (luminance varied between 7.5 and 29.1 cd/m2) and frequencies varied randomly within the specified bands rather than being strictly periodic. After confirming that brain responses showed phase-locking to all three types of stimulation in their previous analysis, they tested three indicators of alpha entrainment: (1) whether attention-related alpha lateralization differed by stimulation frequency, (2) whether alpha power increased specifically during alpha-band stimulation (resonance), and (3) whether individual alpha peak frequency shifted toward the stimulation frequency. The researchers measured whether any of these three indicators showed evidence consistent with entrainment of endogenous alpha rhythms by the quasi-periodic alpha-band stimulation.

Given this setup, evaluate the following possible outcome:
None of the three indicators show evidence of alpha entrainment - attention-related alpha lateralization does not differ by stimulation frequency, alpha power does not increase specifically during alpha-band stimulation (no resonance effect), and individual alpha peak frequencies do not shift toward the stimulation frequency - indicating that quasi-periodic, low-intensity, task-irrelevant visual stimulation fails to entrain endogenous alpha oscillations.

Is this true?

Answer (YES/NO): YES